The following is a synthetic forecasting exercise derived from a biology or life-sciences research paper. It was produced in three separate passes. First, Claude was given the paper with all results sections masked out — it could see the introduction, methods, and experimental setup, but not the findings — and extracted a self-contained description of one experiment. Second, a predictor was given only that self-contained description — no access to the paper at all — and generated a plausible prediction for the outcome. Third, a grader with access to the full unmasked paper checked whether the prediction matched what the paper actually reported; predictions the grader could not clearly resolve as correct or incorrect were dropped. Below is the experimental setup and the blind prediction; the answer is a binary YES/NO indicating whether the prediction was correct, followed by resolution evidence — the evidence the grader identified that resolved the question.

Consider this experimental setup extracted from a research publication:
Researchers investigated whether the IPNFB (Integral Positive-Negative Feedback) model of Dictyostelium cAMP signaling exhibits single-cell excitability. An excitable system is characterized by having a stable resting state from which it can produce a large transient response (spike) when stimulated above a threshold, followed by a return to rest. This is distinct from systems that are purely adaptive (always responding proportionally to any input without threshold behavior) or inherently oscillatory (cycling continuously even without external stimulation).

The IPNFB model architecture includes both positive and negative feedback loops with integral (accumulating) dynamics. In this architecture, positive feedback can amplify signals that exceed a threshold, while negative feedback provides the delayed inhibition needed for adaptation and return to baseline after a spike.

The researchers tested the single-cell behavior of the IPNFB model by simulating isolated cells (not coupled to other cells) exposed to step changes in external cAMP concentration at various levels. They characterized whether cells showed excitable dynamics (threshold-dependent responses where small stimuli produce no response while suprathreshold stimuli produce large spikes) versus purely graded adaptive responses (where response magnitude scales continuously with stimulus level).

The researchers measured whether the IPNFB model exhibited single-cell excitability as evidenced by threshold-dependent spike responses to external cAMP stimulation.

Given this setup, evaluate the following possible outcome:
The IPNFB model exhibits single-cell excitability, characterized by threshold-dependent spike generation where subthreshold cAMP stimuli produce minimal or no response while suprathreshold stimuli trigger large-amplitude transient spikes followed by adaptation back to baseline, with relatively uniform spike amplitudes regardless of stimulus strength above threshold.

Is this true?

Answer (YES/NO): YES